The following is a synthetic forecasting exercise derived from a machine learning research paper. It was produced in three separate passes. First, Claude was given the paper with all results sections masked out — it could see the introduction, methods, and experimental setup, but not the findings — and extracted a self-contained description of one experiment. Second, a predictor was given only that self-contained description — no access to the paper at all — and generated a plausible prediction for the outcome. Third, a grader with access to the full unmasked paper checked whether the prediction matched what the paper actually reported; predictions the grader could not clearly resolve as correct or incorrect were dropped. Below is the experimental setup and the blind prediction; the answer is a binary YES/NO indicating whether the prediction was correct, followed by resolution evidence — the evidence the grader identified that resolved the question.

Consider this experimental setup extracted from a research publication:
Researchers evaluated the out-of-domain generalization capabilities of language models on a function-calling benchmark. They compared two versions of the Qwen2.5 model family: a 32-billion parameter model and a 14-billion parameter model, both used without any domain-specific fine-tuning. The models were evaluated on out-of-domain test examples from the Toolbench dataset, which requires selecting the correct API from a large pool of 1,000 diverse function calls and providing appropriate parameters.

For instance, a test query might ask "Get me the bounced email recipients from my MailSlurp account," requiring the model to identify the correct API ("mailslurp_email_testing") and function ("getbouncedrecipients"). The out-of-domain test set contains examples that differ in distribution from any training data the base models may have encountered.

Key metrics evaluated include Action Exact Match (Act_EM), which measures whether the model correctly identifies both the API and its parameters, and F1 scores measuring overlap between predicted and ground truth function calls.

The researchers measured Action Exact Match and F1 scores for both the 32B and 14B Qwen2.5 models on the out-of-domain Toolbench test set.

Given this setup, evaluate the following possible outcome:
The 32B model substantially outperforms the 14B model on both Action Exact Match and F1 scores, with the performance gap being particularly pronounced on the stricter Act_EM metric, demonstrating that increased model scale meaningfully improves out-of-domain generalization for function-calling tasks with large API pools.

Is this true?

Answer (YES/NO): NO